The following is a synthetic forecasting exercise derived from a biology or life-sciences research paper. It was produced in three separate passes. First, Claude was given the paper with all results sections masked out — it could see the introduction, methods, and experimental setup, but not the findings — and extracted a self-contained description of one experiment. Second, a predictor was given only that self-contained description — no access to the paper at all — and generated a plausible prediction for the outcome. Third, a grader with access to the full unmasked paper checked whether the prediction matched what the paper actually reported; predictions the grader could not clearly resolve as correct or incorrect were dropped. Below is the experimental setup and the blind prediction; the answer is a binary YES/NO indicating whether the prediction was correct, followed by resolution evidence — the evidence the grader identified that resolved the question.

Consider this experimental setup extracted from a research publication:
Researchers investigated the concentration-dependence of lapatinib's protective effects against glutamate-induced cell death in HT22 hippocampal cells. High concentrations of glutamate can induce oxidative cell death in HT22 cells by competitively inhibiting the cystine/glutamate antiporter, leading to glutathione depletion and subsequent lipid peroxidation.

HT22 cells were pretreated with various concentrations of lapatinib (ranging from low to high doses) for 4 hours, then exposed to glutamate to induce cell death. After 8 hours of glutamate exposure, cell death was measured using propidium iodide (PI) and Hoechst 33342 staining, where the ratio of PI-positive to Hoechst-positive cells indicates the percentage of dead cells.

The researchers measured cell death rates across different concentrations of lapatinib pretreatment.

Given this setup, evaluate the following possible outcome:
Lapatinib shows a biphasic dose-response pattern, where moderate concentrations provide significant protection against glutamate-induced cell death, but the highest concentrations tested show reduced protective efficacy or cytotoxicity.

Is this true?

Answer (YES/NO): NO